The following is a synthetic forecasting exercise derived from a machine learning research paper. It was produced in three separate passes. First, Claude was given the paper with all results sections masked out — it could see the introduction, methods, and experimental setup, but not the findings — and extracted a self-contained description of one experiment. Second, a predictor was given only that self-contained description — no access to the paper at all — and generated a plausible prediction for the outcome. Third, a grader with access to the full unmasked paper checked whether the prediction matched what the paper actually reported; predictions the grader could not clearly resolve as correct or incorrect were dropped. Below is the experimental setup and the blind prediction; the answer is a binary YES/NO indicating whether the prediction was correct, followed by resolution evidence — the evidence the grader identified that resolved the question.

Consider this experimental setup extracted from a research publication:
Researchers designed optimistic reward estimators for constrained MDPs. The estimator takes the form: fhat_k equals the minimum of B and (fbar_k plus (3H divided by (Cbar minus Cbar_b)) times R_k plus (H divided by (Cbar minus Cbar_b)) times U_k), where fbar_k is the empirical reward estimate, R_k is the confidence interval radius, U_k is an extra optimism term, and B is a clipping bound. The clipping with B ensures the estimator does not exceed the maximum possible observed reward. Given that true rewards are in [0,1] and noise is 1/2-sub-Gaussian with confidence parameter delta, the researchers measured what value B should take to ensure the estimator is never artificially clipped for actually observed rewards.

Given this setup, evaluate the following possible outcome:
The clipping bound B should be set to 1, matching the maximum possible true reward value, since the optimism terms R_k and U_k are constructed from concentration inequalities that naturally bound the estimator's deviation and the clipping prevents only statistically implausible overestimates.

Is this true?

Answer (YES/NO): NO